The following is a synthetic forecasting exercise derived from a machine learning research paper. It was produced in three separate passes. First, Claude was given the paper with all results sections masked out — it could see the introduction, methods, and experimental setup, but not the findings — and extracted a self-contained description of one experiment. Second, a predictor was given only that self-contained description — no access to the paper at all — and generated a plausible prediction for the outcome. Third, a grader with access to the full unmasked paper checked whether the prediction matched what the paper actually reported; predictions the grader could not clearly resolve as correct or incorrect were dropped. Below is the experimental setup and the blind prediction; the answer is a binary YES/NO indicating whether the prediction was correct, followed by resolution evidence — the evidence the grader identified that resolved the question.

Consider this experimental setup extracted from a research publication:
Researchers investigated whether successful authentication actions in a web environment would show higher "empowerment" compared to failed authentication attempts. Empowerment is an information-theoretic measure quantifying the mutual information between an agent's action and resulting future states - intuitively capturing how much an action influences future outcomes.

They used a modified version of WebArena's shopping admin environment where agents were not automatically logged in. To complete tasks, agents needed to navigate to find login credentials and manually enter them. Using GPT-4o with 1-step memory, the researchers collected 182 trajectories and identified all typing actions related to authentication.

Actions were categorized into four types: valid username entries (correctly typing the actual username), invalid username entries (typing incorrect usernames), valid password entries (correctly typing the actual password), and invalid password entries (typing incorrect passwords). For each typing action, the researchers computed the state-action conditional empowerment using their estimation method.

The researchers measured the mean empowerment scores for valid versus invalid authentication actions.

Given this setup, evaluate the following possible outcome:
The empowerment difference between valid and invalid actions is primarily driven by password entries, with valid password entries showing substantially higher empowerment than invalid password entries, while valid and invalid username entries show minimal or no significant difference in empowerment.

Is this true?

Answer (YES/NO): YES